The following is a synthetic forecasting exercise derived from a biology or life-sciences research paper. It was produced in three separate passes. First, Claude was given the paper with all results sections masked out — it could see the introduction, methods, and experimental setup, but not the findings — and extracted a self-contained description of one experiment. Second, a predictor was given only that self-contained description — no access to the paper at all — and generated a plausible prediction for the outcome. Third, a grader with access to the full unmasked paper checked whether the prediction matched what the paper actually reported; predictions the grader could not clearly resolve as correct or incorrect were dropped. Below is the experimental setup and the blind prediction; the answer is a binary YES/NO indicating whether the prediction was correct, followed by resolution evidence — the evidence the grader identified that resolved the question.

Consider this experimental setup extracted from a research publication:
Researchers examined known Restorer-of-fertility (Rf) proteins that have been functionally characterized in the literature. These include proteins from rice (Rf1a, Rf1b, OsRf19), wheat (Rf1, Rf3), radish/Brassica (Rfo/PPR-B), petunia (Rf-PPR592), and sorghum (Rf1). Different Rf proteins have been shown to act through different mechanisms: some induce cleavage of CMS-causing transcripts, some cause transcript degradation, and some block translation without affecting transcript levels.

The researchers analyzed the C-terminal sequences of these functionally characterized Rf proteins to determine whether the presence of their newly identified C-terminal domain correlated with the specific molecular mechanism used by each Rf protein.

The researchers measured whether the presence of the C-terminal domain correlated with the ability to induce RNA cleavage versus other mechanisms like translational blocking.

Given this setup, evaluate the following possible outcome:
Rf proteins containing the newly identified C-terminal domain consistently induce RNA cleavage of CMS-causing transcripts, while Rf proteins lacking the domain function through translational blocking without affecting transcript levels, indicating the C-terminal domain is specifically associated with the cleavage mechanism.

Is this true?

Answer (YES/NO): NO